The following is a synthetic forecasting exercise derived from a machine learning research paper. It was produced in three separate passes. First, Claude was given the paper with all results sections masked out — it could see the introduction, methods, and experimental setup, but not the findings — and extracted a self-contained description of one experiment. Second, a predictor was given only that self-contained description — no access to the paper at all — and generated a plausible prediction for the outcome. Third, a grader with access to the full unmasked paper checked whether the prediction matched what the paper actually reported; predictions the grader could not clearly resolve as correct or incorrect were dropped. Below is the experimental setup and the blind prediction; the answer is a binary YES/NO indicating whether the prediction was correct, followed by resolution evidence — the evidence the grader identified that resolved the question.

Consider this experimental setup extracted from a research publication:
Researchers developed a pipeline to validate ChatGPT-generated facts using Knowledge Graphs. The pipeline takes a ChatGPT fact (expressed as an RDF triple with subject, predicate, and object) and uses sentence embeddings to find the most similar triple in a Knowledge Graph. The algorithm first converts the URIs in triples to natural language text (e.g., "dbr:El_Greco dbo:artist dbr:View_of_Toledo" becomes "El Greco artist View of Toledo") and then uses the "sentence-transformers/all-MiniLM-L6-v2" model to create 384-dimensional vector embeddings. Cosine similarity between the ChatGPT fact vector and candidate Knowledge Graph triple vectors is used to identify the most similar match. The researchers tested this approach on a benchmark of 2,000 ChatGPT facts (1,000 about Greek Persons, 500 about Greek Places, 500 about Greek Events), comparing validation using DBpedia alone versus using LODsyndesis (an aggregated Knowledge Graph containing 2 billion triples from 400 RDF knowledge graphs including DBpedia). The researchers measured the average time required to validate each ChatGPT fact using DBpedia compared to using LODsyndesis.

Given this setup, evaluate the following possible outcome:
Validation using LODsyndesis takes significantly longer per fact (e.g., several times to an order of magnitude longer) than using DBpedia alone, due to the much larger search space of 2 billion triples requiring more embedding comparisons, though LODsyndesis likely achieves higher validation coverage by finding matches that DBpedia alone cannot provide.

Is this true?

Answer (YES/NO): NO